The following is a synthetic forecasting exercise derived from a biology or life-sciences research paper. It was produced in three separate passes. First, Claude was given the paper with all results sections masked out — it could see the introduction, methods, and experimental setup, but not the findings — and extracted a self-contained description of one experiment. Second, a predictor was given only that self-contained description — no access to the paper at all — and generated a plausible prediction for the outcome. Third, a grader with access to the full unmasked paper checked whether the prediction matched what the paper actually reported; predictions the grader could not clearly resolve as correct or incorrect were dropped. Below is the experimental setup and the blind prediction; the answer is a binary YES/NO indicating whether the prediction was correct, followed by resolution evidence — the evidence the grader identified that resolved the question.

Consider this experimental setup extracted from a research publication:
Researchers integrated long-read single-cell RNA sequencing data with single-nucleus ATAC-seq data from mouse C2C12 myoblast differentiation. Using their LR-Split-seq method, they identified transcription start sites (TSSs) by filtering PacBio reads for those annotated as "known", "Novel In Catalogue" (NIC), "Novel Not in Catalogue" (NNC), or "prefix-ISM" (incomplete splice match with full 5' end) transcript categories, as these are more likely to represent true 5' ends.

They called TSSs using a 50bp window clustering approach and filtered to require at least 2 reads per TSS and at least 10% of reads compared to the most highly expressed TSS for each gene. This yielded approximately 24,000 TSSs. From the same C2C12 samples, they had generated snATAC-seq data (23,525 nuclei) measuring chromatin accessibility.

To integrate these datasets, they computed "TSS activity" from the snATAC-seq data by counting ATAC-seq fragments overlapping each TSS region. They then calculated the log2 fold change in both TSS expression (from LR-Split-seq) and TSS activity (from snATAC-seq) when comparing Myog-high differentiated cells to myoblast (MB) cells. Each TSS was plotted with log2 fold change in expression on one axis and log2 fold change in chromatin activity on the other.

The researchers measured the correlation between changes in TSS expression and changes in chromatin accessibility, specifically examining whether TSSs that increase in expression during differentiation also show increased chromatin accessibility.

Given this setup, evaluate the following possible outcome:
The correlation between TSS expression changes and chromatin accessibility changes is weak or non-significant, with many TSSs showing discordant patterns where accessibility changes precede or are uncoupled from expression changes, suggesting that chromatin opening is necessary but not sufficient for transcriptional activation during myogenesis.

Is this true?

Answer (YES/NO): NO